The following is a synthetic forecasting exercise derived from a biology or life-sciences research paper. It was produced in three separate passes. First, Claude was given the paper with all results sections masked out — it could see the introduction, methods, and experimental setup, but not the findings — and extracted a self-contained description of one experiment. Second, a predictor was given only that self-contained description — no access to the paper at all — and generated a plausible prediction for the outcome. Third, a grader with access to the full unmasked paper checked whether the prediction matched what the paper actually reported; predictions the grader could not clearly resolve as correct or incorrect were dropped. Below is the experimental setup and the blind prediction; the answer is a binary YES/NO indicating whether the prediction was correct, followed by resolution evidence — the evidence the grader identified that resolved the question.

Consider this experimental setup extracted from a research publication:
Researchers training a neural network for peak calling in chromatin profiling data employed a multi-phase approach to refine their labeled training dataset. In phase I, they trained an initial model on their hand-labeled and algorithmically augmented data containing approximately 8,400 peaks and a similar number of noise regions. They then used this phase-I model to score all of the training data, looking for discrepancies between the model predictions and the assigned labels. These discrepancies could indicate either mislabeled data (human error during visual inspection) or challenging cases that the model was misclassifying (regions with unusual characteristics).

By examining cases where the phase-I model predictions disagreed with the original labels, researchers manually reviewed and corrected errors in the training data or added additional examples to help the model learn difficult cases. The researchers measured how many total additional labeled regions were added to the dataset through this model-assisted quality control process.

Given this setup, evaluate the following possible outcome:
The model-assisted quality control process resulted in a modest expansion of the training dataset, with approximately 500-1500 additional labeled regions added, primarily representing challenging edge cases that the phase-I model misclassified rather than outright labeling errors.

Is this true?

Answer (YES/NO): YES